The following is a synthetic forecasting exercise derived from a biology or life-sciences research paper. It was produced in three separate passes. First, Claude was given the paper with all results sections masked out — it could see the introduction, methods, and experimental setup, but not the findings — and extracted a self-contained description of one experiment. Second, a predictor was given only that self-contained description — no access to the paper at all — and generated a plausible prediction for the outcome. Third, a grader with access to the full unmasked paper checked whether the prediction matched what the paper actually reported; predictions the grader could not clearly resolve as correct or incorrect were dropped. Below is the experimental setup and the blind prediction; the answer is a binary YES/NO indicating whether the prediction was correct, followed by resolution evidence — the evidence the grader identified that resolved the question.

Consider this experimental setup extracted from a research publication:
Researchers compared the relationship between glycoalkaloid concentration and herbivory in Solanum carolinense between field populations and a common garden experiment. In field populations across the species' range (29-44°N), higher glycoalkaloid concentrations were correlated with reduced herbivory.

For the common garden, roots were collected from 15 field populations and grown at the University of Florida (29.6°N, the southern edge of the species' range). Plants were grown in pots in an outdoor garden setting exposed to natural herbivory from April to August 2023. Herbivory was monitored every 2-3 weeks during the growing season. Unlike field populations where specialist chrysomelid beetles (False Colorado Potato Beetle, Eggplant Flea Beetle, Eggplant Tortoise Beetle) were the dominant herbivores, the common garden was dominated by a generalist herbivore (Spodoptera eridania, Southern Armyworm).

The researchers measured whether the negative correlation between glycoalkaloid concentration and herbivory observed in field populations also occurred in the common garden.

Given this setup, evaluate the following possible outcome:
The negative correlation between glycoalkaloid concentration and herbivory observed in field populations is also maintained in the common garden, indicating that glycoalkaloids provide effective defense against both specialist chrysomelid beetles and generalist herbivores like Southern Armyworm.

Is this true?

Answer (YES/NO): NO